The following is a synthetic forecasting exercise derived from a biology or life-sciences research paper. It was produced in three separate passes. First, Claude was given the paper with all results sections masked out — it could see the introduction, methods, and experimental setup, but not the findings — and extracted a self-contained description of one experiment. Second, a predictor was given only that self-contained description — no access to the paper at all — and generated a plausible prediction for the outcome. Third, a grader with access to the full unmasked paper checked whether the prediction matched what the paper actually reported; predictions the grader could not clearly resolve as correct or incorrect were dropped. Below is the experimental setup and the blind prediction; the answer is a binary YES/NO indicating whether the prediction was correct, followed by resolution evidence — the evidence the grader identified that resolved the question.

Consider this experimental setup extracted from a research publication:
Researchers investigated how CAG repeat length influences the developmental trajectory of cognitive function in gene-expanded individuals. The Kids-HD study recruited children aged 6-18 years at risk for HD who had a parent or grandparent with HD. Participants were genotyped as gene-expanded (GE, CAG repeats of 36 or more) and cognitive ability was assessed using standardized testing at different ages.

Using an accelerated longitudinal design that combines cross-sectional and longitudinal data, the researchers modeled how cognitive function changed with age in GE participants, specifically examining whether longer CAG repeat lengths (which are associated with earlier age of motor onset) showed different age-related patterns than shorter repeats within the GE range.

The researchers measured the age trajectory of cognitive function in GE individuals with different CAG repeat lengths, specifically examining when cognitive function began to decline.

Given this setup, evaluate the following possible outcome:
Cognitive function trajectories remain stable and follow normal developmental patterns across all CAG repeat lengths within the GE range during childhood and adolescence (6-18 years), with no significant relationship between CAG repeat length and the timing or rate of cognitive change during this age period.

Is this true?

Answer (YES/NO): NO